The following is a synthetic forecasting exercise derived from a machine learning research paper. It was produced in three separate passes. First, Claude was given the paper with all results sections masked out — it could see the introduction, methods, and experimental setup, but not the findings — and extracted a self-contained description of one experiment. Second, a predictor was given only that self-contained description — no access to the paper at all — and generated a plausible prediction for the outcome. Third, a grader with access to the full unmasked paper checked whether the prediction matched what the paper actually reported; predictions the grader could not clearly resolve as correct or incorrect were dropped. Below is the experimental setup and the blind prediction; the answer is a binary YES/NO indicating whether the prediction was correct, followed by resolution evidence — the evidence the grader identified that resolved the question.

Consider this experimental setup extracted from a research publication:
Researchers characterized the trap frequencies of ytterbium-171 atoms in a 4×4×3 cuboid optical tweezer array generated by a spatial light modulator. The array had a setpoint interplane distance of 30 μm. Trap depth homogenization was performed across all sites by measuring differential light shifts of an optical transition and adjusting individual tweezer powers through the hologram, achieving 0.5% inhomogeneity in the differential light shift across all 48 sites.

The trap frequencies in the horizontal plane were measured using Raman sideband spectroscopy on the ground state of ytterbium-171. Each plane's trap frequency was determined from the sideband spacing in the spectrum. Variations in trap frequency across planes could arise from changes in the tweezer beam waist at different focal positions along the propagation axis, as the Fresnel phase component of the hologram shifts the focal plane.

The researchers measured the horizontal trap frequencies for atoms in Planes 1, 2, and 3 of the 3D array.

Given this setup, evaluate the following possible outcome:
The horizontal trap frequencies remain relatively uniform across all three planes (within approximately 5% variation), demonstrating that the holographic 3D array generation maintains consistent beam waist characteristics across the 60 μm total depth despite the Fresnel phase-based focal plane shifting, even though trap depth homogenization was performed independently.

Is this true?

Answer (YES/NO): NO